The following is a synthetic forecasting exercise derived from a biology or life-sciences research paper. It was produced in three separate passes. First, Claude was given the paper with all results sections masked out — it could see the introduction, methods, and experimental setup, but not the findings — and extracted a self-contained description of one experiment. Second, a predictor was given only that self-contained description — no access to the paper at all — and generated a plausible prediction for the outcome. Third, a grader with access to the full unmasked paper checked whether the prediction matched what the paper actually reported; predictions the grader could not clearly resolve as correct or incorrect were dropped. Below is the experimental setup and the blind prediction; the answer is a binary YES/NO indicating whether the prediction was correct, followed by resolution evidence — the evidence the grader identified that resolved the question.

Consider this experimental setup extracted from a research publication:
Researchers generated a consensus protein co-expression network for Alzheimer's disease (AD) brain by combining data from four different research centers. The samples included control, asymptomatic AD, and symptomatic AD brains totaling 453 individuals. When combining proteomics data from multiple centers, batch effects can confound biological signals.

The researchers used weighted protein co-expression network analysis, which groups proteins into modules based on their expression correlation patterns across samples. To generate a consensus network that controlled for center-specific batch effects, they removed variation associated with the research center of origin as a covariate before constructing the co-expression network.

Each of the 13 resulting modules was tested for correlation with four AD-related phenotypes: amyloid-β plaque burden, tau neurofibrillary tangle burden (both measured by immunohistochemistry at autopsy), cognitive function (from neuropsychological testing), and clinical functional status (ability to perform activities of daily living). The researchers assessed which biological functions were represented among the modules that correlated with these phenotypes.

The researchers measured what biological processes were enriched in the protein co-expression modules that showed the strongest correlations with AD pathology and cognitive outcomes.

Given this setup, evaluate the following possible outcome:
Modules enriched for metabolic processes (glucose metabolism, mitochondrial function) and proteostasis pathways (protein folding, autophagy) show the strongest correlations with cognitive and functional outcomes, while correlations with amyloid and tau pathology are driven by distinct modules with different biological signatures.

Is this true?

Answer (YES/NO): NO